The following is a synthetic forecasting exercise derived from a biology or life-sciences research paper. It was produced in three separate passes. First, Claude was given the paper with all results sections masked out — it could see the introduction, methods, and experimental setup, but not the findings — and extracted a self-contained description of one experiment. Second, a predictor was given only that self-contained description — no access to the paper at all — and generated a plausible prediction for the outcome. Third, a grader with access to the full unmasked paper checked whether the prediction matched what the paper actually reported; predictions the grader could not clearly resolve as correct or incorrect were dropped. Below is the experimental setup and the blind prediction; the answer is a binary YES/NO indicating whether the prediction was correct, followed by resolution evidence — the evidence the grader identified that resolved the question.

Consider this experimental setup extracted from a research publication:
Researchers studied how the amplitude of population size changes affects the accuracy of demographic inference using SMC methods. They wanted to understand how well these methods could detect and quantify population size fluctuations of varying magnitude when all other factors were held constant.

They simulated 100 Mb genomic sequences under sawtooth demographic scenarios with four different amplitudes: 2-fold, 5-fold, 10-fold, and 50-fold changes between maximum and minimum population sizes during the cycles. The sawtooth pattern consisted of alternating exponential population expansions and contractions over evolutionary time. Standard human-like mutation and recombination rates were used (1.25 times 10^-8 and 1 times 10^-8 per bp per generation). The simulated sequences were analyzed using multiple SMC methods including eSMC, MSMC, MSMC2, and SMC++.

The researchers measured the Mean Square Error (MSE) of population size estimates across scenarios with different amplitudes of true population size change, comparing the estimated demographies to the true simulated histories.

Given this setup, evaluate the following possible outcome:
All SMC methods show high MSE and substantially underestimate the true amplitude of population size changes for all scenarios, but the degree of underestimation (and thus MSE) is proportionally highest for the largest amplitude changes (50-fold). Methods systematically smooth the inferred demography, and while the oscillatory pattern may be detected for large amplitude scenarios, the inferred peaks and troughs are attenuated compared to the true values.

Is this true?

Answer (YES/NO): NO